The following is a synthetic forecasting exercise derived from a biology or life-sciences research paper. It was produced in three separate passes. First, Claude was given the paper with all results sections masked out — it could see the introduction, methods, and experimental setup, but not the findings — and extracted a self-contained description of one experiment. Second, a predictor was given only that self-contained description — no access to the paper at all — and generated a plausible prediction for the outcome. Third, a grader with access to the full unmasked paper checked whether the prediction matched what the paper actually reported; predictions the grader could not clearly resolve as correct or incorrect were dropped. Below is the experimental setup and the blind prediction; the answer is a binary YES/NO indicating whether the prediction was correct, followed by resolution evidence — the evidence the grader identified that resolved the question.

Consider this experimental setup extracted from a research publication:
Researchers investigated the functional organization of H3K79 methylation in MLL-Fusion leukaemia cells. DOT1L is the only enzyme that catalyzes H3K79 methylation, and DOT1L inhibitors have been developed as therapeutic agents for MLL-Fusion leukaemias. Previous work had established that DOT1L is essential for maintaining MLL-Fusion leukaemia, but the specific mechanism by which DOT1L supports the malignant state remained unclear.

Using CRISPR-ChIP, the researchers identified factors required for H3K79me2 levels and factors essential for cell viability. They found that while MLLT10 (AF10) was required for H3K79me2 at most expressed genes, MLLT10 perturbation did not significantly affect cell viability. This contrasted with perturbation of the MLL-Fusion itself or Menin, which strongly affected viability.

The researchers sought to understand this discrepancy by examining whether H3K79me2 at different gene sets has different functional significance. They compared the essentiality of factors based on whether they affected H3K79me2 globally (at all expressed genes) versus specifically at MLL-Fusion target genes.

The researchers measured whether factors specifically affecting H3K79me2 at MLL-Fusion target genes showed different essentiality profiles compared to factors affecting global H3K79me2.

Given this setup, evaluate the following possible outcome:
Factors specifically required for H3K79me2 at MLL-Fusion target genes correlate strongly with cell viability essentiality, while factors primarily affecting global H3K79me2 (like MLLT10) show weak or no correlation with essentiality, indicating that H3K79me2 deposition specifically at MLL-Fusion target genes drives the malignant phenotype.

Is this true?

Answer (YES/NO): YES